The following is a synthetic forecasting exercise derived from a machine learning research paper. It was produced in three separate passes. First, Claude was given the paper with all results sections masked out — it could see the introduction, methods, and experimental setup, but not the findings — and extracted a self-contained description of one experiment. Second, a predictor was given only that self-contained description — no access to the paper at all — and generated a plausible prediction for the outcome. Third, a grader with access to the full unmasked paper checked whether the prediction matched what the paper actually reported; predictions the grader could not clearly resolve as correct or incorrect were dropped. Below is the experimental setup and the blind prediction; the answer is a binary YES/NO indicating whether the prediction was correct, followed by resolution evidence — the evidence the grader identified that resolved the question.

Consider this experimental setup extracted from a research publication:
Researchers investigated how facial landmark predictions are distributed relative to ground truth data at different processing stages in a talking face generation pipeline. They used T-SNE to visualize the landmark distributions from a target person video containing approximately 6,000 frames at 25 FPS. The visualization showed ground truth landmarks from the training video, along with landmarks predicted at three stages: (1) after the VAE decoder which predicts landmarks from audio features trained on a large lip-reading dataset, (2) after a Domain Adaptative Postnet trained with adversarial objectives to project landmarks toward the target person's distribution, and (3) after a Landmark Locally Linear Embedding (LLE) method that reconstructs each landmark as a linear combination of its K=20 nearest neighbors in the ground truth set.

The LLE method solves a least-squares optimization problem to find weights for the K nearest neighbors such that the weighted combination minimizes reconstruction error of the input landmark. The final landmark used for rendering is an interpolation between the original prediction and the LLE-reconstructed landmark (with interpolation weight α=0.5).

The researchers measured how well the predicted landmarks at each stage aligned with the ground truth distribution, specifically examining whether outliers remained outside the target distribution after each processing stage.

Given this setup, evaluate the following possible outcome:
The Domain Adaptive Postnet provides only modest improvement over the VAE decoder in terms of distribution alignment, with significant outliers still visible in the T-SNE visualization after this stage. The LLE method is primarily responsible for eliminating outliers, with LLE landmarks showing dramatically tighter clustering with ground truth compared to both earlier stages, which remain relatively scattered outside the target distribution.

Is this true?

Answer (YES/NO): NO